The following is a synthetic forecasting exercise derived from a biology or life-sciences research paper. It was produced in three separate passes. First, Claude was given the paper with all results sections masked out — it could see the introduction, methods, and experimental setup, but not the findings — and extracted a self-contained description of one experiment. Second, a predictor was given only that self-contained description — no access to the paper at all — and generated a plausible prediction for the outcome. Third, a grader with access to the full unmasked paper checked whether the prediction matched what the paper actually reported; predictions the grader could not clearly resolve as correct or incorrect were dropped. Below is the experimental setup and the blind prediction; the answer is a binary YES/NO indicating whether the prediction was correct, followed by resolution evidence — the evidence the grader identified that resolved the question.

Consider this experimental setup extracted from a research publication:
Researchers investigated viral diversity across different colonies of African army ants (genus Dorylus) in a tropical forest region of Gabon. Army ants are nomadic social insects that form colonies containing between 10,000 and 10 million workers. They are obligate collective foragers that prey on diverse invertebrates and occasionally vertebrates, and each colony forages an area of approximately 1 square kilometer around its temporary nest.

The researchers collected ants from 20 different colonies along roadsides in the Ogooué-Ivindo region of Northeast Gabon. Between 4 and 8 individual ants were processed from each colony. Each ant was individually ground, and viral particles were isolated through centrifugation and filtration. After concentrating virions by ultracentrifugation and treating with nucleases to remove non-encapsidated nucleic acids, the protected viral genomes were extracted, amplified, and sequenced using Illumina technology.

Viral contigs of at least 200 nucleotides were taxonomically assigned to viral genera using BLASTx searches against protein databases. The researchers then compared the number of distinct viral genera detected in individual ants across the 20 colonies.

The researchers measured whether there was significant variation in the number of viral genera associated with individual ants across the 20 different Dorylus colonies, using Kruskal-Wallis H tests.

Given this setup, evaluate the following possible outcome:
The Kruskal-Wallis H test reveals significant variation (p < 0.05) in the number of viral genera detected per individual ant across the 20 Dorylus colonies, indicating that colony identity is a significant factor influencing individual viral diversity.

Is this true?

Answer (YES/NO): NO